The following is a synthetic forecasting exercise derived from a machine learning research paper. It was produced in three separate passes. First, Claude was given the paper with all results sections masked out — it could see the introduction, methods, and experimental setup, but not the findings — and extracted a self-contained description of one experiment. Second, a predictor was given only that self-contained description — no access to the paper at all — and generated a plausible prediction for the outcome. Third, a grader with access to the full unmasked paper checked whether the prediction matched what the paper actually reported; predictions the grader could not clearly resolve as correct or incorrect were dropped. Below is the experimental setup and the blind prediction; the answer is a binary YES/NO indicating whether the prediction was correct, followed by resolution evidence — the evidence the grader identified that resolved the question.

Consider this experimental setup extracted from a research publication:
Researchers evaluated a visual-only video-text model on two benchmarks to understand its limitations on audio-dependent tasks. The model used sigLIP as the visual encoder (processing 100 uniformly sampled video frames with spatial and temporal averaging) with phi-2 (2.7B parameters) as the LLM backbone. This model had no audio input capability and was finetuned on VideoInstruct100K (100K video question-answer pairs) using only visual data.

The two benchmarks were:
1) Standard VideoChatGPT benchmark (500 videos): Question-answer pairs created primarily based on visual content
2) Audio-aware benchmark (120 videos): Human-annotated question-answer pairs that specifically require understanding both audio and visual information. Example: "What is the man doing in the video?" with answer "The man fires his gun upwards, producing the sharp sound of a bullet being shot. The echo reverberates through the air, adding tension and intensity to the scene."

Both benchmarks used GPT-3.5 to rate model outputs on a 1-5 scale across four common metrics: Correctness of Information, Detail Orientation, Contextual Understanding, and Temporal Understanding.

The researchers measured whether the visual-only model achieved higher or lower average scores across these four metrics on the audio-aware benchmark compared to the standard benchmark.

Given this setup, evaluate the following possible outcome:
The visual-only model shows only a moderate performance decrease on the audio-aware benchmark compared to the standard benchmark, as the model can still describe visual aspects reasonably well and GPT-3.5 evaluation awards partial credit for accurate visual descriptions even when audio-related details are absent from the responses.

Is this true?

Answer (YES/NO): NO